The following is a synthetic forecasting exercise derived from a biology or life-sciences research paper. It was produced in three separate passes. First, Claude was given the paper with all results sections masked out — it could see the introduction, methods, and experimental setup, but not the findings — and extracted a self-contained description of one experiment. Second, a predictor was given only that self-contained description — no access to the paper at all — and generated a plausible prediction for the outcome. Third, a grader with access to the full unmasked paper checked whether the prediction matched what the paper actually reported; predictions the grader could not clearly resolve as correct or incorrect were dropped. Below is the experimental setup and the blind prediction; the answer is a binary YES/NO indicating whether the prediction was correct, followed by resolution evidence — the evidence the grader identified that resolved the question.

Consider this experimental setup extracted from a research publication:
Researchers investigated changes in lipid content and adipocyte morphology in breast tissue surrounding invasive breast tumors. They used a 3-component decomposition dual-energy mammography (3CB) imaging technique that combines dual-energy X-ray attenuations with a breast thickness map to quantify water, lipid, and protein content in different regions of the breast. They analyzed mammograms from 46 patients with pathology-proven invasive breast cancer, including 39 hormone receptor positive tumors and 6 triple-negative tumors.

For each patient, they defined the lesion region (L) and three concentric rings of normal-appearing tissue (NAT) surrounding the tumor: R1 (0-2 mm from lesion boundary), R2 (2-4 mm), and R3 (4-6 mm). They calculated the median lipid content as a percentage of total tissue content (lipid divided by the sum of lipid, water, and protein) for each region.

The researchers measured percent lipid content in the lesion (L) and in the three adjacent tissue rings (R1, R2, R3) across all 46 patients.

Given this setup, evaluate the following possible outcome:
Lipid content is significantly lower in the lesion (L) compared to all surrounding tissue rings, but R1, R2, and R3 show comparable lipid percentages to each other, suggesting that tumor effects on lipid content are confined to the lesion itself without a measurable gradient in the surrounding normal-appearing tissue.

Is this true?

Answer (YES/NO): NO